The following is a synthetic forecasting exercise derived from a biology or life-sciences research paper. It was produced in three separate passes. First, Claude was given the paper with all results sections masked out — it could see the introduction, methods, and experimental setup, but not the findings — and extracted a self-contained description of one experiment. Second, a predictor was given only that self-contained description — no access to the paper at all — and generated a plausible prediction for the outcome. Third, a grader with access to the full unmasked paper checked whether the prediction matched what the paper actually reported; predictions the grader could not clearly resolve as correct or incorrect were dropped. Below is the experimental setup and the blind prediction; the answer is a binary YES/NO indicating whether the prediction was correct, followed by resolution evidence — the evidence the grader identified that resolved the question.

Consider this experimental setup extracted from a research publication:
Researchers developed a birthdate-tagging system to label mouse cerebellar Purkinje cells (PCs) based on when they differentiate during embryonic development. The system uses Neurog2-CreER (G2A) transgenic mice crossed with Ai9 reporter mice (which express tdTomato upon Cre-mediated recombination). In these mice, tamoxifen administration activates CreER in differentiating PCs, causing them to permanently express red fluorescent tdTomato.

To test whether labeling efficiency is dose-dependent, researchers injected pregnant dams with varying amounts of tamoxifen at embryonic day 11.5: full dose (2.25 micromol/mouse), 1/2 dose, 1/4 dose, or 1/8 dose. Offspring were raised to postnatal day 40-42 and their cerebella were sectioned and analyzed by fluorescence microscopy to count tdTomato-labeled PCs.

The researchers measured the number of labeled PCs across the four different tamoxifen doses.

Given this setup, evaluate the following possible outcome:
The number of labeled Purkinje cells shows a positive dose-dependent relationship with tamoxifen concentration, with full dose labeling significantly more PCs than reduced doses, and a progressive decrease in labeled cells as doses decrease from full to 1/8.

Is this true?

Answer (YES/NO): YES